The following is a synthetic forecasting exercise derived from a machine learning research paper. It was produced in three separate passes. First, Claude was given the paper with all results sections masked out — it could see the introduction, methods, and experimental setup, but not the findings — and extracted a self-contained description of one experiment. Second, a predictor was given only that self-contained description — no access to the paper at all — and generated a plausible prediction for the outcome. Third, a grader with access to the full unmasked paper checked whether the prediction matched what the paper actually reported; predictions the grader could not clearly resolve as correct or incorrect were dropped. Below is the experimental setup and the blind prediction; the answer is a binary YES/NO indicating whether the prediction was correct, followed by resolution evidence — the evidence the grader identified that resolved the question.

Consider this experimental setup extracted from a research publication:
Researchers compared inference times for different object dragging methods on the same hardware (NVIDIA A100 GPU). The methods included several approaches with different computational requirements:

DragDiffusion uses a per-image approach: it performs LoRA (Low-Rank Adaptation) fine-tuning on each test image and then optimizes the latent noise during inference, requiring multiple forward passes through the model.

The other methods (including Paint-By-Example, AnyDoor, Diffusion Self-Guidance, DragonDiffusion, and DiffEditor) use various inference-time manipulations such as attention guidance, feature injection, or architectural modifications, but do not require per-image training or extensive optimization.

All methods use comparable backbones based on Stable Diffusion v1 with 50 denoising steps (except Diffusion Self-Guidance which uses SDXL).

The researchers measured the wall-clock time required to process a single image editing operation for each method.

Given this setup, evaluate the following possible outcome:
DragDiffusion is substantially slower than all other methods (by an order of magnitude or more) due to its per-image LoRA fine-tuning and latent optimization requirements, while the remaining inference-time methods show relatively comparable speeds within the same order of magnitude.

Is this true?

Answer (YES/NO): YES